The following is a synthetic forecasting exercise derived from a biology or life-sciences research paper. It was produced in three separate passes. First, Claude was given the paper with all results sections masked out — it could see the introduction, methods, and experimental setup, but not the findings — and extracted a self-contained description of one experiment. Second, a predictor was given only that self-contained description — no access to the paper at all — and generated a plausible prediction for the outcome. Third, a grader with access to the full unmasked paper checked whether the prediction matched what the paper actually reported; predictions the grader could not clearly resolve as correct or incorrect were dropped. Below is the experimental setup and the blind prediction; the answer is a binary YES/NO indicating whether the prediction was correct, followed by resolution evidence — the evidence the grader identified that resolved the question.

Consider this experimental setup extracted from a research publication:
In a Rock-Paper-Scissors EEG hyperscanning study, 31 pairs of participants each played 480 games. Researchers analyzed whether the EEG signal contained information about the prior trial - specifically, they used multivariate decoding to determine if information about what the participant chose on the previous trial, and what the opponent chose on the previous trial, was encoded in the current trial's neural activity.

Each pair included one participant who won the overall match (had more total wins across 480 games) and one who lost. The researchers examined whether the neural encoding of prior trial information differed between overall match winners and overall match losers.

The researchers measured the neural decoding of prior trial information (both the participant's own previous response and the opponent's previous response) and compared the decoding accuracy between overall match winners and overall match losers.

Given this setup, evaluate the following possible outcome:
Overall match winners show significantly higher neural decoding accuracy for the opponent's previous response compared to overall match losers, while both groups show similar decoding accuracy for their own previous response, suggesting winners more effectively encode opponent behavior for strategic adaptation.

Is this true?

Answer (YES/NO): NO